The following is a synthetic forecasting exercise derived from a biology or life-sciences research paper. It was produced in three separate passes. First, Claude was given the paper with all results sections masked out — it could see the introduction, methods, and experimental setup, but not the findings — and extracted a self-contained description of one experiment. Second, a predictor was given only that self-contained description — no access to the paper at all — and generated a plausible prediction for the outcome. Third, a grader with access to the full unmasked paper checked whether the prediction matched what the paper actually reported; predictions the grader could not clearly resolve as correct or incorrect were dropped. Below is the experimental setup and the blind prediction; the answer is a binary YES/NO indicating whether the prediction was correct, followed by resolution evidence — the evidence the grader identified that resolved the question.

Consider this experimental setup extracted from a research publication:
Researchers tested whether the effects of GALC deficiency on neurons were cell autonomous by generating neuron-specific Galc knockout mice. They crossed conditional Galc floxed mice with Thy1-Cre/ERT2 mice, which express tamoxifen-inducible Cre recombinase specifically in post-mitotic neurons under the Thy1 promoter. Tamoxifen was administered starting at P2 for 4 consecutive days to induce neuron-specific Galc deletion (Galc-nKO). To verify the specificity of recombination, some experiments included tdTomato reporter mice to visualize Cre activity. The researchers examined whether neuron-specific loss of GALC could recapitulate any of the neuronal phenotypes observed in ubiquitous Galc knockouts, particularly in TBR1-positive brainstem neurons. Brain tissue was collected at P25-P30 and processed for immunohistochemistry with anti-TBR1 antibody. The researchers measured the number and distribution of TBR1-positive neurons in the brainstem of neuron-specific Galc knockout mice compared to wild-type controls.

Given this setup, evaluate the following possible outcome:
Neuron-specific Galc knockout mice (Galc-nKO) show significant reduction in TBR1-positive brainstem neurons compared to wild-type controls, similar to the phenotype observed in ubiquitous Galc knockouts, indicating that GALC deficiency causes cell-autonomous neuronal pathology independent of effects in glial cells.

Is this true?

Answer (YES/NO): NO